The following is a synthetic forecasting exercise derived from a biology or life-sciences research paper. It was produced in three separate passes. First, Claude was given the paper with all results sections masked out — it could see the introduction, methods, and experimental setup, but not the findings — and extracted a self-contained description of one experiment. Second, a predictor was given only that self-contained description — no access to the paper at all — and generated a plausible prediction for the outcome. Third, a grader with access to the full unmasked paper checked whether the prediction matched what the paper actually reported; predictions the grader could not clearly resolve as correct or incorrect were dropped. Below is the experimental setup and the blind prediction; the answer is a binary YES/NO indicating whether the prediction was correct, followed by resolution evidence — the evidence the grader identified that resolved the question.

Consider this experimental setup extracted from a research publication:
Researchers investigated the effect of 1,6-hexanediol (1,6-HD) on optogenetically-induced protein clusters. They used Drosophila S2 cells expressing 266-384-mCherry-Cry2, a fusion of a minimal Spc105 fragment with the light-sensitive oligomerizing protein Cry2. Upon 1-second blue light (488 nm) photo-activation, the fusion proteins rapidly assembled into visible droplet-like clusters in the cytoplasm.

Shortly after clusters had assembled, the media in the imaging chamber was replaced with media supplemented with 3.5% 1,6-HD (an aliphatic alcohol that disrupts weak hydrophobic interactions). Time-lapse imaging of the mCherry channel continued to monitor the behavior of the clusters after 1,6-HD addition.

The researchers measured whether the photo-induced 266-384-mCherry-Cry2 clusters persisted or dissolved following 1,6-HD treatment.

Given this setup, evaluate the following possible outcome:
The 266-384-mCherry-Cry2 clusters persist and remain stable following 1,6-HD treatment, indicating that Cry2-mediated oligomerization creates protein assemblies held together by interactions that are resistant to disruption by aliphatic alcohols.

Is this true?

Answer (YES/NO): NO